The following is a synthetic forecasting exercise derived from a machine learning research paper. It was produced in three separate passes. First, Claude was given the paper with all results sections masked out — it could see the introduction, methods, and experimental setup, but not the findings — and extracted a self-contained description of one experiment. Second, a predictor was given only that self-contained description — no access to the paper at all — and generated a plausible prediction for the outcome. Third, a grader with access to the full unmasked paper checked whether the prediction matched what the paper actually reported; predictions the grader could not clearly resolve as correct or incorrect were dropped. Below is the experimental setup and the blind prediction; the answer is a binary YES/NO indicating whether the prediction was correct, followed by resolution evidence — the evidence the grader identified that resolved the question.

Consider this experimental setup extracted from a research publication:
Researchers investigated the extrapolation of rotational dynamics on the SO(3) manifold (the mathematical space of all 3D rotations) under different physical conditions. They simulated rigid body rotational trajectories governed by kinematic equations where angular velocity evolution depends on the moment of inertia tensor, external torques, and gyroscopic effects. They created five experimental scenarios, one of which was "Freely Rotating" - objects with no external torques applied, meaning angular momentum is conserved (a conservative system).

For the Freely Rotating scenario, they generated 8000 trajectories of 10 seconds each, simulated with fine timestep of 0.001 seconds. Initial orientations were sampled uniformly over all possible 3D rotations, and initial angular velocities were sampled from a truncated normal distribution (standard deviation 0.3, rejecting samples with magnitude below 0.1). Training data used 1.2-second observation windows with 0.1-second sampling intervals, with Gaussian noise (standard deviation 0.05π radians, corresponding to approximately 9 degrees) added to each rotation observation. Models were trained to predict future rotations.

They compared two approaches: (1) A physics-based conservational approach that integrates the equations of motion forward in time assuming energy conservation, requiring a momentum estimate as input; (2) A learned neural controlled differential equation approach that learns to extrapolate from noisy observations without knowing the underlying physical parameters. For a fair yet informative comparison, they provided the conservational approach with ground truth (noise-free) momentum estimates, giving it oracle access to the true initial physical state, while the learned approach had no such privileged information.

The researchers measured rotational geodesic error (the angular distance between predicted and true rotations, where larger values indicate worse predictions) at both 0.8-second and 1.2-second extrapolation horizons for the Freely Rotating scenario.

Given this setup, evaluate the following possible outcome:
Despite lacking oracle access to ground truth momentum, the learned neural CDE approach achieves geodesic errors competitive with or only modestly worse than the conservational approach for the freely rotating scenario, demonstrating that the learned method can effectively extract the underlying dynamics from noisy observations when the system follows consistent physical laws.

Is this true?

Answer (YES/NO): YES